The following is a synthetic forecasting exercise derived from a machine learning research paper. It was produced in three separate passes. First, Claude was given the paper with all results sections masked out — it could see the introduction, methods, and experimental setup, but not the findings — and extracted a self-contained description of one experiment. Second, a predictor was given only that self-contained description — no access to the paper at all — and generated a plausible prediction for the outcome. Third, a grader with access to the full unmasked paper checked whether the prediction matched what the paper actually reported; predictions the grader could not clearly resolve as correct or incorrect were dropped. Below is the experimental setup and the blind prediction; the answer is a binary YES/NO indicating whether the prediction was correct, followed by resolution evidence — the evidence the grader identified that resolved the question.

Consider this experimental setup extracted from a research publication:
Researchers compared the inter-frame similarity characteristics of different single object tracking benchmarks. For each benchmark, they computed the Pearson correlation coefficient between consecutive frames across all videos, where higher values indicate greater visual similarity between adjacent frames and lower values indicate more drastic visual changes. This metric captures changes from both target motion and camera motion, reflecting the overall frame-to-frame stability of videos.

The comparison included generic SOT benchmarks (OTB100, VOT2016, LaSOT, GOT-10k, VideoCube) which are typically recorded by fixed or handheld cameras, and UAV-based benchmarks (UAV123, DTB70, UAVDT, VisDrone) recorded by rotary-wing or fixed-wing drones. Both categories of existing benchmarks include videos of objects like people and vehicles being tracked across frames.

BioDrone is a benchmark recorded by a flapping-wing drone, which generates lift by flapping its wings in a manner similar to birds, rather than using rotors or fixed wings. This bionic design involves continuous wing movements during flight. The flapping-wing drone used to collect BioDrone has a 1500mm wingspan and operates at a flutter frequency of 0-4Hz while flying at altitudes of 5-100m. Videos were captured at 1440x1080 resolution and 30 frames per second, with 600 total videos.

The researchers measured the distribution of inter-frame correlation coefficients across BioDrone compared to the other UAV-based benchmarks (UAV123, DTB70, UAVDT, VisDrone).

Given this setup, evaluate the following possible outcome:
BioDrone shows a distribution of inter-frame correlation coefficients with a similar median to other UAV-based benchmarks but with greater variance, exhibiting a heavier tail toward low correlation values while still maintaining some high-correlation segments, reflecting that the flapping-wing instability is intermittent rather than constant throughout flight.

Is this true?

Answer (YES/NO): NO